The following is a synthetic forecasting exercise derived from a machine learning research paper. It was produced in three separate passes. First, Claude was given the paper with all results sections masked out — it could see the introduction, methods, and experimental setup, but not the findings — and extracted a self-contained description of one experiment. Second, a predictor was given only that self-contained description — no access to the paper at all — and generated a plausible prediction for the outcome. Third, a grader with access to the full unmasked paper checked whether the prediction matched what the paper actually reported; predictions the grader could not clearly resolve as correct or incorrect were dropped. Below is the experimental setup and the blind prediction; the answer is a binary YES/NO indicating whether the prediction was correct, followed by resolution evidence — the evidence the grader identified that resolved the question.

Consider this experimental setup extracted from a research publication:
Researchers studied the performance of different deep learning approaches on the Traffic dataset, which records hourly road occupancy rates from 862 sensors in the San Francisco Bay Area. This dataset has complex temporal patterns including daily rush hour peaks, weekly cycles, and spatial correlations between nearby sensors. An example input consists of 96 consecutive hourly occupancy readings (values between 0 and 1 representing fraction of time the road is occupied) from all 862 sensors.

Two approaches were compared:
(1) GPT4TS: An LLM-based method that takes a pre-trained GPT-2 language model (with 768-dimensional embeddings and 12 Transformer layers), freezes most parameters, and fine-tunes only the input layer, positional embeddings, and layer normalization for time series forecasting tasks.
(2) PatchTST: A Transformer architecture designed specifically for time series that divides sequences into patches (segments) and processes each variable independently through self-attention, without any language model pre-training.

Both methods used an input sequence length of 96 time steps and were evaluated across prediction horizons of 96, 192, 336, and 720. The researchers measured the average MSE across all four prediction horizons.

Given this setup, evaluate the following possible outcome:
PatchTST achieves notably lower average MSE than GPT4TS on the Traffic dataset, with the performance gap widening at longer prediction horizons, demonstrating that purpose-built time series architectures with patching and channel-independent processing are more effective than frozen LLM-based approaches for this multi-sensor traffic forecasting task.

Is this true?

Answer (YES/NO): NO